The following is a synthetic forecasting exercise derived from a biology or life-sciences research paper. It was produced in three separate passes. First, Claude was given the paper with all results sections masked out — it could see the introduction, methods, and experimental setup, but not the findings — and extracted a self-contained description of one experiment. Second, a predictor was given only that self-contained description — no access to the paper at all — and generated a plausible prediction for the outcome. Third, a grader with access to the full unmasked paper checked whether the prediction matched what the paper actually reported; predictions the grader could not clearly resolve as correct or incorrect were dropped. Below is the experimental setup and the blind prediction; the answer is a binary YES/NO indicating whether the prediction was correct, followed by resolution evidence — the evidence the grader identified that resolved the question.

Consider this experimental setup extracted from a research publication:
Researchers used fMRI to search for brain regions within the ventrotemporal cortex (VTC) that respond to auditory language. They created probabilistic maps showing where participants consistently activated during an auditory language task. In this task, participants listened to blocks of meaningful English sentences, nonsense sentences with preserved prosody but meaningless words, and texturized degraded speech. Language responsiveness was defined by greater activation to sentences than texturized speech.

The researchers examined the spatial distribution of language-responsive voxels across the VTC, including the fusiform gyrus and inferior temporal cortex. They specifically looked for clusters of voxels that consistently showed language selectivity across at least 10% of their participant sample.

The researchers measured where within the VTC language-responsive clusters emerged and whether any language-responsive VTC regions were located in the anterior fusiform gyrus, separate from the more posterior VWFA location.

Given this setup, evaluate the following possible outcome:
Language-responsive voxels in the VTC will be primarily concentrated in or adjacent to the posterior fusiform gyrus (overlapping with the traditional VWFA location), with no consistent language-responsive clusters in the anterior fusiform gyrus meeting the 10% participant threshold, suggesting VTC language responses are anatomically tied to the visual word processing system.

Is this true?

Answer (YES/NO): NO